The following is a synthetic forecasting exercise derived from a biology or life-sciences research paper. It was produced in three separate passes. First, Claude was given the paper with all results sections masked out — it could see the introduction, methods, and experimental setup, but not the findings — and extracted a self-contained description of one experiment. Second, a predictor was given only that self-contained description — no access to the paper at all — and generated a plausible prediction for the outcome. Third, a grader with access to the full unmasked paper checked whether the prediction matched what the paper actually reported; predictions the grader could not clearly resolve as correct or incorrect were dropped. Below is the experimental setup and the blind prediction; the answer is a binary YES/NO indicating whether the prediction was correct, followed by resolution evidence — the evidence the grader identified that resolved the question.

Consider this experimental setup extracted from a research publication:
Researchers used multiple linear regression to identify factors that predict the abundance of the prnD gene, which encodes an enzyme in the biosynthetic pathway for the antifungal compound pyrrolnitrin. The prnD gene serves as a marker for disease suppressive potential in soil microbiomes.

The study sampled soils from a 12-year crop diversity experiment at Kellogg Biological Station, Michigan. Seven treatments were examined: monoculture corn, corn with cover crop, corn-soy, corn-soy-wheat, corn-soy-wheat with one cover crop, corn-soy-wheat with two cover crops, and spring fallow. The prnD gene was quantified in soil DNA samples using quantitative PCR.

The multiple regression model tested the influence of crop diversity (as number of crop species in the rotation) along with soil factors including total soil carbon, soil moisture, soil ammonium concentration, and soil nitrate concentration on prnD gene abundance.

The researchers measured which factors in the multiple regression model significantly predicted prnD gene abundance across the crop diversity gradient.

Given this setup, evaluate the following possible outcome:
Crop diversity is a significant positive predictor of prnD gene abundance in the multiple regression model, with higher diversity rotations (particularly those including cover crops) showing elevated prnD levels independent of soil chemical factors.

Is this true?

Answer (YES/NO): YES